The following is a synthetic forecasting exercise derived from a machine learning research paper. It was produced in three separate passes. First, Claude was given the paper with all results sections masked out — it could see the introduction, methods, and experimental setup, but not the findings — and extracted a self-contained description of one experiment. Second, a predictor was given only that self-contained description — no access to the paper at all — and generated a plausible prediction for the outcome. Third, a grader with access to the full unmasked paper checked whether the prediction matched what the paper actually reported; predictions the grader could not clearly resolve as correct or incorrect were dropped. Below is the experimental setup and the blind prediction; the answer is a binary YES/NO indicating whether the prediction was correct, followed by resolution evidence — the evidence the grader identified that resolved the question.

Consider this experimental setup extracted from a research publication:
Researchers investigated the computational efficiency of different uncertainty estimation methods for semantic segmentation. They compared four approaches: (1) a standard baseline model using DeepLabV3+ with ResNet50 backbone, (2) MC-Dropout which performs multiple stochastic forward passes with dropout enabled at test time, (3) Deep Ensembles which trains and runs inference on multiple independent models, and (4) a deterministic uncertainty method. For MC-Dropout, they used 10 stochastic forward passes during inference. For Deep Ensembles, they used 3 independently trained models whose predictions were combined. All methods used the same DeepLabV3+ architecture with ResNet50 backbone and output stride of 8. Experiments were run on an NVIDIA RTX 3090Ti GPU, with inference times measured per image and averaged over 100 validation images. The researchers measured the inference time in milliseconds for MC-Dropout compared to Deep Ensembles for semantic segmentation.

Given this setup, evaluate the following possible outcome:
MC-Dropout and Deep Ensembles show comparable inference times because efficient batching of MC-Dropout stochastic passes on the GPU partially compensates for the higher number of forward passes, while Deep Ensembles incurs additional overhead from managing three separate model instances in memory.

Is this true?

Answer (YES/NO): NO